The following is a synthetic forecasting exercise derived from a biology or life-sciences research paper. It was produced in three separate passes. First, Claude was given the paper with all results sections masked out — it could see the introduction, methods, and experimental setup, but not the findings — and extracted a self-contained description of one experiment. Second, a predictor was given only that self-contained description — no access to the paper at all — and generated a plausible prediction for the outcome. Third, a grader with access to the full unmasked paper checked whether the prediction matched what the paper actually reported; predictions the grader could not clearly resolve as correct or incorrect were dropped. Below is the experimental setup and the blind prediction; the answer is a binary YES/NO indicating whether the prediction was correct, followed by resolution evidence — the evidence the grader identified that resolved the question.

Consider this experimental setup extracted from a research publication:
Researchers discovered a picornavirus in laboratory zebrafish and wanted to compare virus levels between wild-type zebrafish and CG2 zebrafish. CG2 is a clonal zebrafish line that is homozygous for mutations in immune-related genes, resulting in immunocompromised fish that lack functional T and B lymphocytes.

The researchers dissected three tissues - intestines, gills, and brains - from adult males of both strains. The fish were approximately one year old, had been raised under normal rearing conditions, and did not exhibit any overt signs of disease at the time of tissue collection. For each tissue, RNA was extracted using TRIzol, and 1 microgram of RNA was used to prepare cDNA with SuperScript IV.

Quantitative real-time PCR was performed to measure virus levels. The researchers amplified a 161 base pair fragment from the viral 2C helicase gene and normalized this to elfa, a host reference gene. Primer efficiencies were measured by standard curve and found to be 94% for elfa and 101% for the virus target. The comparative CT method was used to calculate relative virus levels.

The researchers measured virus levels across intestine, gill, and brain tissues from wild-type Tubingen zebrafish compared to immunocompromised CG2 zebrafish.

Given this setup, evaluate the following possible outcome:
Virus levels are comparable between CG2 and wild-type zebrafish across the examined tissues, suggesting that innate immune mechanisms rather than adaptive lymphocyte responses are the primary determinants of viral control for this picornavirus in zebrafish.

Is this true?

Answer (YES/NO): NO